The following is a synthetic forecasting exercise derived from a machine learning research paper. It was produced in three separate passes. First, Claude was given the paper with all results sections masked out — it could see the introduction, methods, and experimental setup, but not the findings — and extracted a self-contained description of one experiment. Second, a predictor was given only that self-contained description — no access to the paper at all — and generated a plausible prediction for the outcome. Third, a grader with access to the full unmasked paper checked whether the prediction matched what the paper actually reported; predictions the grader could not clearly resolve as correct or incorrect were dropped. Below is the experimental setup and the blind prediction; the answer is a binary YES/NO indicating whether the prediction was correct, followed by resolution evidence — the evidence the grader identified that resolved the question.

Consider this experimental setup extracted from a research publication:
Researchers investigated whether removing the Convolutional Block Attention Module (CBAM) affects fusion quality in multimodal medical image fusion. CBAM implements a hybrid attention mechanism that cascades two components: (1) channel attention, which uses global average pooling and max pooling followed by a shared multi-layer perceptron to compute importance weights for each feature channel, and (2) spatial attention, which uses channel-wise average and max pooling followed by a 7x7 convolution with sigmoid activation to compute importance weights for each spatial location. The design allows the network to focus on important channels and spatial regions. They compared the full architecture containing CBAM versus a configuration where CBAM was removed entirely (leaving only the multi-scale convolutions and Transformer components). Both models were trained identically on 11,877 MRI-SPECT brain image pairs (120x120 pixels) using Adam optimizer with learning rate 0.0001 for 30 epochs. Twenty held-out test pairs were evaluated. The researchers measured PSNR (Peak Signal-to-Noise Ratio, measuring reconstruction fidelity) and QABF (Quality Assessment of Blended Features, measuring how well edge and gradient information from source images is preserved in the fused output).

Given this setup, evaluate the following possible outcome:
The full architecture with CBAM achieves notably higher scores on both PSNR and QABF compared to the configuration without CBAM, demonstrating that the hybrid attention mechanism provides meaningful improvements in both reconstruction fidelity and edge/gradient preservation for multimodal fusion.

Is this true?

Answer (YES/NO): NO